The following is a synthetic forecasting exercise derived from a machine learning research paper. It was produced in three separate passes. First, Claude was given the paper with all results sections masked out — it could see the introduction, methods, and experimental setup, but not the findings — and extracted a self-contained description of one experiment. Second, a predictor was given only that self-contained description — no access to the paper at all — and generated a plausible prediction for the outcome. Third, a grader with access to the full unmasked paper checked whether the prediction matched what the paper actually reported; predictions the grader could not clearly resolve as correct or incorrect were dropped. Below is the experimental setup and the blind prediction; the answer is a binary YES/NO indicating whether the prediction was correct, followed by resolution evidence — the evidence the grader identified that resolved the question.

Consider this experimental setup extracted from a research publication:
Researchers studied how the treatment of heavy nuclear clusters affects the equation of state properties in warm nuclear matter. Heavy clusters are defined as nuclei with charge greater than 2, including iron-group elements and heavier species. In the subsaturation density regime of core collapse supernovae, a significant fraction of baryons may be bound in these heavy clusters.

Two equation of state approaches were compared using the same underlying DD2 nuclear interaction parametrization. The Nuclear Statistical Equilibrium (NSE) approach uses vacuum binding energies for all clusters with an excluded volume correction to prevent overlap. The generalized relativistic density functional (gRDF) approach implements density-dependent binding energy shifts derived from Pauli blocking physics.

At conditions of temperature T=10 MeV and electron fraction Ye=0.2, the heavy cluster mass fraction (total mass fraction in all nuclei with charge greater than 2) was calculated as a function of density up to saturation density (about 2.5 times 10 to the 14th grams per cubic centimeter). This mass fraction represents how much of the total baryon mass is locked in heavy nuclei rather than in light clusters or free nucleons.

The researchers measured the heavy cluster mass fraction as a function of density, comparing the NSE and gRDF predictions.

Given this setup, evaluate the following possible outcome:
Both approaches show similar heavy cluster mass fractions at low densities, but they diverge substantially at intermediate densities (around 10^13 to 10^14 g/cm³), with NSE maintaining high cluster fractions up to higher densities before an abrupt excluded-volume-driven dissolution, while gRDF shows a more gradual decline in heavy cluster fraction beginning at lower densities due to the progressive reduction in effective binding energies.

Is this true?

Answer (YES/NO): NO